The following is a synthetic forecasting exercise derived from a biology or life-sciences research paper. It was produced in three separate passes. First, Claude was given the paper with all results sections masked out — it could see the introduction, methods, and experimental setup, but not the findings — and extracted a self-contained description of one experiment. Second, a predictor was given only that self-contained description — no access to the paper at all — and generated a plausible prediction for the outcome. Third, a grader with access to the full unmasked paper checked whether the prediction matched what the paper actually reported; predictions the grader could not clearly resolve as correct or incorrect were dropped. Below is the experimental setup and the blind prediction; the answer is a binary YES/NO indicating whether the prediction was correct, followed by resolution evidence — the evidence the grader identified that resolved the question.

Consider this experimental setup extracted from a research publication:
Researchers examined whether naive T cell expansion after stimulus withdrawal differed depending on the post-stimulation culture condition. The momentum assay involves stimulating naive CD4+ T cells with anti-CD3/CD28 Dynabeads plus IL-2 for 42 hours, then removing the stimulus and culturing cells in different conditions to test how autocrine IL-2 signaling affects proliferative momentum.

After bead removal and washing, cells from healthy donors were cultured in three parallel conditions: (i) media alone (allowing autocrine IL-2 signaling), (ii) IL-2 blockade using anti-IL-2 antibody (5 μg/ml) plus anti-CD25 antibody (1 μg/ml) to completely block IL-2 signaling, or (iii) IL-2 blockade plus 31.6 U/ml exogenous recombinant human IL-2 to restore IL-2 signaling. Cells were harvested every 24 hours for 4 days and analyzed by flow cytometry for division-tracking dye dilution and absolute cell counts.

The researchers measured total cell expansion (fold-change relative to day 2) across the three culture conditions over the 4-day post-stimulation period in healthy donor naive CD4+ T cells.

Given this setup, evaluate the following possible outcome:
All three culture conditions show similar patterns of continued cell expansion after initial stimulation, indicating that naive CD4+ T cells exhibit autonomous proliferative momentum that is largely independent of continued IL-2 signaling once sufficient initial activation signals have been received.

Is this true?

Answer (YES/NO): NO